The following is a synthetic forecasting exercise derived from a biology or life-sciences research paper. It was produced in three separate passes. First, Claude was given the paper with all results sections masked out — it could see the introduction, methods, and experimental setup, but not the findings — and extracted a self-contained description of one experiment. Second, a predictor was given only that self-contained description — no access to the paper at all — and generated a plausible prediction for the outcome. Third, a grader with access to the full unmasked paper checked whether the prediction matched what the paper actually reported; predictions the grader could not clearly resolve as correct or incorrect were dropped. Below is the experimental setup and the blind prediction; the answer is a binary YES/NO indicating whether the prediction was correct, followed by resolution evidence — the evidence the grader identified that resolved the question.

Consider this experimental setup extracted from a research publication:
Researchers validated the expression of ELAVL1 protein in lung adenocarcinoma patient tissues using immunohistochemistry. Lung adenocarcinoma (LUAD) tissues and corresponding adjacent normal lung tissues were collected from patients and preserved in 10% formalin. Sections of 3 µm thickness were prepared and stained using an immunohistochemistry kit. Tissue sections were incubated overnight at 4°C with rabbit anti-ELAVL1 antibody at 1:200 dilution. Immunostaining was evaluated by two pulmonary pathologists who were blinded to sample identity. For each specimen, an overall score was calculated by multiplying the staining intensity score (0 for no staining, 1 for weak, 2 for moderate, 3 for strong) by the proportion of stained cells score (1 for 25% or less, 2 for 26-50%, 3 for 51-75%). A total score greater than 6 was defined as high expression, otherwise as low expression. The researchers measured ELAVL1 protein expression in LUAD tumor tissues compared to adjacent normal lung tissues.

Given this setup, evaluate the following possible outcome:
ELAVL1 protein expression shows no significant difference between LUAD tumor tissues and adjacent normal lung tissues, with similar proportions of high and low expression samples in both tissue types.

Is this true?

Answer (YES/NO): NO